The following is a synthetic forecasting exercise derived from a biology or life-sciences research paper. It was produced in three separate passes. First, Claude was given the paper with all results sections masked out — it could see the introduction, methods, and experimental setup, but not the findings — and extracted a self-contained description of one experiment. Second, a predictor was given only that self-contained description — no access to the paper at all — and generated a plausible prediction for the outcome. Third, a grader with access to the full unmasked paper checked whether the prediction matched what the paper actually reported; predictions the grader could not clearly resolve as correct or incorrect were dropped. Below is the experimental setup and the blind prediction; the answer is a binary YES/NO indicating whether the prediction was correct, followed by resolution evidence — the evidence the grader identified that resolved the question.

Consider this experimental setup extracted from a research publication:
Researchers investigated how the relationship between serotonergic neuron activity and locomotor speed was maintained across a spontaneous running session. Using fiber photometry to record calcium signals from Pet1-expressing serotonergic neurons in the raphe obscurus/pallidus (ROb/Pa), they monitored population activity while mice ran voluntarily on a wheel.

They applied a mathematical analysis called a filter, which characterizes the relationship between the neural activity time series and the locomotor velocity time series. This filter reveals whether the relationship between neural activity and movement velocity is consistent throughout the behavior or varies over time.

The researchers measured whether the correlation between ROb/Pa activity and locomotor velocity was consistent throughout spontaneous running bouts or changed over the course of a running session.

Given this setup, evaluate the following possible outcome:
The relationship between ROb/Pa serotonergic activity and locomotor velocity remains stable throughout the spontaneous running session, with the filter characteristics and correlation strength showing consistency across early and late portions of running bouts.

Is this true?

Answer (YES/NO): YES